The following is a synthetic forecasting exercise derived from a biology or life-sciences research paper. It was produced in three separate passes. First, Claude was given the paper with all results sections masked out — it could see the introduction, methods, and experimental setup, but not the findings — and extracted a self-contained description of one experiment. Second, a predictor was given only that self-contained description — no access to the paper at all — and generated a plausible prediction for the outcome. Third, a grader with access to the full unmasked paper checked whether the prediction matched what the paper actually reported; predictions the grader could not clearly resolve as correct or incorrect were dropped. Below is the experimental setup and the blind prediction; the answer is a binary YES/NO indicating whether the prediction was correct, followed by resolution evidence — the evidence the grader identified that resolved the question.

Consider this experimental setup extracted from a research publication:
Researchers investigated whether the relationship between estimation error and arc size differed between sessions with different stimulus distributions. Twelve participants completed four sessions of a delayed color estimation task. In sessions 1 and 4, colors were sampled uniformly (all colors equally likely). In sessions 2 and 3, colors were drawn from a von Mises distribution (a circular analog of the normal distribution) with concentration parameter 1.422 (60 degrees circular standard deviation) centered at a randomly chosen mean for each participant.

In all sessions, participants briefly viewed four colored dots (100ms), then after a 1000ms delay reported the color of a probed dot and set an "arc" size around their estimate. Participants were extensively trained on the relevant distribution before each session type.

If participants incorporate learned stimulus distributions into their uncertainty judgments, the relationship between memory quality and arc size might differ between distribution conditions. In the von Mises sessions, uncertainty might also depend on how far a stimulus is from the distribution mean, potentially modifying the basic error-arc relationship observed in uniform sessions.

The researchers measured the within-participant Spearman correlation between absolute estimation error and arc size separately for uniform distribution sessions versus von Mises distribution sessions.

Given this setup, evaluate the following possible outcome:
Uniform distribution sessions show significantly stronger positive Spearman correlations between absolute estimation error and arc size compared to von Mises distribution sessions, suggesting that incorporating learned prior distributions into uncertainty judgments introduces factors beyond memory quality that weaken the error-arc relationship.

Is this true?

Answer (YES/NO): NO